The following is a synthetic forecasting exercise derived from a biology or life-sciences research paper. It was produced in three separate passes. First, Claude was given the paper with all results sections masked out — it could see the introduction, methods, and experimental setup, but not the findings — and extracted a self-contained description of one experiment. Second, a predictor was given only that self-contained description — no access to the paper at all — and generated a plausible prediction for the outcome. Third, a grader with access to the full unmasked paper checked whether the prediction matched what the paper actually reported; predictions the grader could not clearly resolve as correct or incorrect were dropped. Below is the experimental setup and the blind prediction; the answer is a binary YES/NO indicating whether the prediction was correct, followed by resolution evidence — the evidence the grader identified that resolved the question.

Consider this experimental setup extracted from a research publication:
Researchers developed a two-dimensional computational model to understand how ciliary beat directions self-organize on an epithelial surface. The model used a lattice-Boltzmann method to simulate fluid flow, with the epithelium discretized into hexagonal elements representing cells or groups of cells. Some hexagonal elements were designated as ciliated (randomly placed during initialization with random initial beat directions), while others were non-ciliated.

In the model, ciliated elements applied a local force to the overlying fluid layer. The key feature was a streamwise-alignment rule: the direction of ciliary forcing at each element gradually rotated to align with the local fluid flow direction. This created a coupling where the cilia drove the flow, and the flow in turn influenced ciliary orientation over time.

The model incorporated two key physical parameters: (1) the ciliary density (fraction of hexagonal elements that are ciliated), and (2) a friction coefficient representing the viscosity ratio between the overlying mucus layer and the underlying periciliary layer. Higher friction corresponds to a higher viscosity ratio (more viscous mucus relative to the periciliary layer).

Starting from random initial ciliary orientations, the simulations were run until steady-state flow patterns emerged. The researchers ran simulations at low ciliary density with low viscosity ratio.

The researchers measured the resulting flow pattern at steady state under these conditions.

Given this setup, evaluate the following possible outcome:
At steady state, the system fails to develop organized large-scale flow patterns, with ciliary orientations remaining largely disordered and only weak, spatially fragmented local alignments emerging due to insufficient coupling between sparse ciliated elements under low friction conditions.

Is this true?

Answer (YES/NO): YES